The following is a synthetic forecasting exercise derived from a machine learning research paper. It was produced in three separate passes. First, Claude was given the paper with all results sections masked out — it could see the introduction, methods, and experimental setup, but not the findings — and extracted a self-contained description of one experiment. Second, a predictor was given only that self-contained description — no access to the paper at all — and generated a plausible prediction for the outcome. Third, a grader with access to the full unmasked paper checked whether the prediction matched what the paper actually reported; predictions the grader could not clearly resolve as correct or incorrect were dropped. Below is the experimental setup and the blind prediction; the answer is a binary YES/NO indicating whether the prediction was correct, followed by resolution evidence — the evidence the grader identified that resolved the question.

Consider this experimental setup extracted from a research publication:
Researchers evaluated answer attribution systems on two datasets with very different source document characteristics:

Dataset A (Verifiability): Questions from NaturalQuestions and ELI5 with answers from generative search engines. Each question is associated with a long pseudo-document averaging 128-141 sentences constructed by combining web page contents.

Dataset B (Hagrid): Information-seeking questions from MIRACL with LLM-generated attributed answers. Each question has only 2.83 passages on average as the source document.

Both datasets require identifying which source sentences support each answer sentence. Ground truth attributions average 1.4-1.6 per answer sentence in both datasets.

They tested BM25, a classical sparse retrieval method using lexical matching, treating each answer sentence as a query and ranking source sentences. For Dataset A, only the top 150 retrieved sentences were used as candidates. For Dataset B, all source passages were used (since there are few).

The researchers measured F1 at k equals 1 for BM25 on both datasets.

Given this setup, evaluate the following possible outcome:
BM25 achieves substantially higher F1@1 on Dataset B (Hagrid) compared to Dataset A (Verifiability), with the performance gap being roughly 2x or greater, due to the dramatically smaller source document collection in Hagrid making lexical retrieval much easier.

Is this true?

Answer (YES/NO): NO